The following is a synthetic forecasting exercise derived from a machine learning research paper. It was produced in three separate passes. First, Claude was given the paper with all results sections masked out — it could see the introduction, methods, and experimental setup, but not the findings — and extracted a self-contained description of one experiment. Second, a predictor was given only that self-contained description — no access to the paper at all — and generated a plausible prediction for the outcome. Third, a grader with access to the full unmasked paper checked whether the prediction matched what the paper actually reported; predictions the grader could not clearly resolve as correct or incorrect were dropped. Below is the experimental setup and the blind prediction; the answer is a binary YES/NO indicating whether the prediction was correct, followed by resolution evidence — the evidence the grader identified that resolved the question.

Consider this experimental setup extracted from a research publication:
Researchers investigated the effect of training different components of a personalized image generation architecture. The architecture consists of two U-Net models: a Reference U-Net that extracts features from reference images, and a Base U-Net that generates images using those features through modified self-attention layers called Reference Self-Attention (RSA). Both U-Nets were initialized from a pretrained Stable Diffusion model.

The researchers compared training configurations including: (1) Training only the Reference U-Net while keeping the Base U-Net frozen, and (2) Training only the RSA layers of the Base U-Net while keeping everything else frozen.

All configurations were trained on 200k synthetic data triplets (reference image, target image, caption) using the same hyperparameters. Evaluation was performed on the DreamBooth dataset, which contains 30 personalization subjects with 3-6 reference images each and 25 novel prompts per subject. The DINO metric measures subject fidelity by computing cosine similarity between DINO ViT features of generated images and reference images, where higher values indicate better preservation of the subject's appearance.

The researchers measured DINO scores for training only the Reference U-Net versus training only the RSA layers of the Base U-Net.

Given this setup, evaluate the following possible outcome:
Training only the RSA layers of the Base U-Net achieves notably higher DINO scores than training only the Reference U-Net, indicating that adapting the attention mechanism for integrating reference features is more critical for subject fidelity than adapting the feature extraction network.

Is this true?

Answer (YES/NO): YES